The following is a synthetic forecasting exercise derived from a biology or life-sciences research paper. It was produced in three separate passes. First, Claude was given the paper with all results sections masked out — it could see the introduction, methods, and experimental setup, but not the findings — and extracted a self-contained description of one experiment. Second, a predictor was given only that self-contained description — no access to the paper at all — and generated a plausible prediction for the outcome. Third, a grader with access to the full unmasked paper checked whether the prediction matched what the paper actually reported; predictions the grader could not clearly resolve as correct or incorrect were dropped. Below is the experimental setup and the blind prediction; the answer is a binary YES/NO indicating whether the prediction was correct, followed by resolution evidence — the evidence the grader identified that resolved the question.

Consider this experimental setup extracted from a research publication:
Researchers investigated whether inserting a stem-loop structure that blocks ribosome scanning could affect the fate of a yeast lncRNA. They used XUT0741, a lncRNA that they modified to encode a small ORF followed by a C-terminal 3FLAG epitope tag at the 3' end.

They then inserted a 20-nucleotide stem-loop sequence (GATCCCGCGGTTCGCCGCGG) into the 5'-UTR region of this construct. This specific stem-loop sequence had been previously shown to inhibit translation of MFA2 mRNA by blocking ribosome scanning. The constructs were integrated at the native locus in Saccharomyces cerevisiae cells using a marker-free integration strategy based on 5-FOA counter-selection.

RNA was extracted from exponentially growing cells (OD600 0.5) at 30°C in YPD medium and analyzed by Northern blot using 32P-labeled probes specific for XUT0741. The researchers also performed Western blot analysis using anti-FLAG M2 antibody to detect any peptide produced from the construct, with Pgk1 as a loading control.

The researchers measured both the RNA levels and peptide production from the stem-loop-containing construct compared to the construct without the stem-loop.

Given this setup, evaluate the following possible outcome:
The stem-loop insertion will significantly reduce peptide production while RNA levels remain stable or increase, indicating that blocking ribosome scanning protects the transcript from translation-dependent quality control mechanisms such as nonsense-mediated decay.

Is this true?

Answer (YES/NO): YES